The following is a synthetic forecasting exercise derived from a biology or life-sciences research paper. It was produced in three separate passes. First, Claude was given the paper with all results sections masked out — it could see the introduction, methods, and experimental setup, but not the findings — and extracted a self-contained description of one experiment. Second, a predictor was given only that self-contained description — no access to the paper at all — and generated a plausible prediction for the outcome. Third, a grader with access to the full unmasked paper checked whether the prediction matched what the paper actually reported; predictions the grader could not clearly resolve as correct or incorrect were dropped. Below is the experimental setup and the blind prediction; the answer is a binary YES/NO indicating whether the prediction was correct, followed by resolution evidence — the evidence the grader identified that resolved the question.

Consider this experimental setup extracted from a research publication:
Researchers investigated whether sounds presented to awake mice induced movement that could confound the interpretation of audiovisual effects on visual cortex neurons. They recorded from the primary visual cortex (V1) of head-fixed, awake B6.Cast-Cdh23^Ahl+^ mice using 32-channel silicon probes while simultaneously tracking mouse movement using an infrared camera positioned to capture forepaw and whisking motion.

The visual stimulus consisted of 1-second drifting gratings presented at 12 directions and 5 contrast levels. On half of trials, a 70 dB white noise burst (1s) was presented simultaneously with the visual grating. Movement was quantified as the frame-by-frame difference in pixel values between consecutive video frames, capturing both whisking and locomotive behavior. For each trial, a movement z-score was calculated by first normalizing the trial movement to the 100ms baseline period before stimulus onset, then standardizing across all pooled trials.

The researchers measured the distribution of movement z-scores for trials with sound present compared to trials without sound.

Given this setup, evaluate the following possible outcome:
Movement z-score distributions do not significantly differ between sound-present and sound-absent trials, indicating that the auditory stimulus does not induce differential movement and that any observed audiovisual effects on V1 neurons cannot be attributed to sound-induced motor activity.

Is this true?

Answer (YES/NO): NO